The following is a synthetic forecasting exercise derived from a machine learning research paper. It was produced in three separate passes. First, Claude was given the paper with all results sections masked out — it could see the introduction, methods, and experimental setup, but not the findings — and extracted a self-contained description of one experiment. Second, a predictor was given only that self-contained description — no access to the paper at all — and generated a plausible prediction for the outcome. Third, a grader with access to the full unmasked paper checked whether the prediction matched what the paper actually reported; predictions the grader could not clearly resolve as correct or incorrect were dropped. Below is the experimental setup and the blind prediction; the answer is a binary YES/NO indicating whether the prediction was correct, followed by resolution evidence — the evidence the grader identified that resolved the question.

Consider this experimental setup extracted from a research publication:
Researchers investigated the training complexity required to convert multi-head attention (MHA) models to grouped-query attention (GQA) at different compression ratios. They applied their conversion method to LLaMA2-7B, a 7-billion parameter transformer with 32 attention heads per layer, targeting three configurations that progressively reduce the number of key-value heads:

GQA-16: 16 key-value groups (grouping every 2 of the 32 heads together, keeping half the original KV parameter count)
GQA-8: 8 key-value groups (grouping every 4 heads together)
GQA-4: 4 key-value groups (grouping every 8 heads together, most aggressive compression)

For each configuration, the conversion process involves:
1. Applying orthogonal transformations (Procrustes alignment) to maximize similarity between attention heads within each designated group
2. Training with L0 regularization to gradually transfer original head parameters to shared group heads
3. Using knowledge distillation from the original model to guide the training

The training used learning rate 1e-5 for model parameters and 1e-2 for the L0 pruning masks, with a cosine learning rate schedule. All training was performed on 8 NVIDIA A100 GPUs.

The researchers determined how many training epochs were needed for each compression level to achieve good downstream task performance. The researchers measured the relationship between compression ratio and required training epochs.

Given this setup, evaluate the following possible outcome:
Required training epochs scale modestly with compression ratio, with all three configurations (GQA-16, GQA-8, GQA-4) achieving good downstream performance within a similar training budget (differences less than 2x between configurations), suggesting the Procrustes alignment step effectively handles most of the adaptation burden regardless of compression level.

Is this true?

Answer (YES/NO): NO